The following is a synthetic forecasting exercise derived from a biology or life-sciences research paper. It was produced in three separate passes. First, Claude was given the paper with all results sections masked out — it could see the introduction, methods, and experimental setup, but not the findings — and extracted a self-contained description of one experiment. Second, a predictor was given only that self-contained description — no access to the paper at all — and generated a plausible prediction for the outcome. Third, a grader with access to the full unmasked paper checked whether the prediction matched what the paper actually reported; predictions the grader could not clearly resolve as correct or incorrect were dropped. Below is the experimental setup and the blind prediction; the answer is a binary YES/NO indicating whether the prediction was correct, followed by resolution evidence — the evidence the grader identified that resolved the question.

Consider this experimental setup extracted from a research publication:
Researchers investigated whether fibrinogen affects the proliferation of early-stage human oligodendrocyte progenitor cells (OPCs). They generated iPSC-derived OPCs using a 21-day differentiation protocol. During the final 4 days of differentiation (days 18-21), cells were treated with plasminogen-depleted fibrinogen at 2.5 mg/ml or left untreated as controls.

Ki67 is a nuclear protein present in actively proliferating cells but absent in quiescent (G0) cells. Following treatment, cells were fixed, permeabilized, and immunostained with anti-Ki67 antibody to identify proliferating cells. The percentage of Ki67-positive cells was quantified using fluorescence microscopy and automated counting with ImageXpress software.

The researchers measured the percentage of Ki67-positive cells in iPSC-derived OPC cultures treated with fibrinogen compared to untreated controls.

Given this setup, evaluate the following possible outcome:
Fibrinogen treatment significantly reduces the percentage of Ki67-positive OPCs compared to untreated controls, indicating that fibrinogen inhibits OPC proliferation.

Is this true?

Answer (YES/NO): NO